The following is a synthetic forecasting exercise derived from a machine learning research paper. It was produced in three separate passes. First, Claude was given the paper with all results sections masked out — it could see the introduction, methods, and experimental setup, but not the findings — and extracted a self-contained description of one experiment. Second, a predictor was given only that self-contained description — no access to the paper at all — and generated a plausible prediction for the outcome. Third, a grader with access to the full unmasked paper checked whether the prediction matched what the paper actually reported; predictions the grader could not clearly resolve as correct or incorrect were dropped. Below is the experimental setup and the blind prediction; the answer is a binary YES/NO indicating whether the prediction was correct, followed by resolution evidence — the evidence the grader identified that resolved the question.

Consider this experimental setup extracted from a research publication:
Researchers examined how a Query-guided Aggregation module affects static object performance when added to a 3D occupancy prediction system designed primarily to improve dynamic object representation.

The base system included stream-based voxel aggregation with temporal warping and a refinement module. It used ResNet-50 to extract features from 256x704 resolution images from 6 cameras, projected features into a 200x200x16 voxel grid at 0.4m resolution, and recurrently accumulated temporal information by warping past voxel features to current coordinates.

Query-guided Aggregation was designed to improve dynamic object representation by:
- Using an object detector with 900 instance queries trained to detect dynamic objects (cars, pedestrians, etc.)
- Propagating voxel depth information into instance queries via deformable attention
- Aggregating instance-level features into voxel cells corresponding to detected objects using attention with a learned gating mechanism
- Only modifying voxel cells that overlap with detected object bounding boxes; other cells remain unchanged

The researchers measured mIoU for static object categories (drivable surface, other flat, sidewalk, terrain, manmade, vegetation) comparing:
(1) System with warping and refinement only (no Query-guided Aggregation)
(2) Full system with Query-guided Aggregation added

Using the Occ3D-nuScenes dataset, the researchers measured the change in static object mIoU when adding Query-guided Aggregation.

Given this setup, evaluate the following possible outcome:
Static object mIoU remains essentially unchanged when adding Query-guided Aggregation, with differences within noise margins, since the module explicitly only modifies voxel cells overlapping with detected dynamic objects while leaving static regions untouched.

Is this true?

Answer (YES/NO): YES